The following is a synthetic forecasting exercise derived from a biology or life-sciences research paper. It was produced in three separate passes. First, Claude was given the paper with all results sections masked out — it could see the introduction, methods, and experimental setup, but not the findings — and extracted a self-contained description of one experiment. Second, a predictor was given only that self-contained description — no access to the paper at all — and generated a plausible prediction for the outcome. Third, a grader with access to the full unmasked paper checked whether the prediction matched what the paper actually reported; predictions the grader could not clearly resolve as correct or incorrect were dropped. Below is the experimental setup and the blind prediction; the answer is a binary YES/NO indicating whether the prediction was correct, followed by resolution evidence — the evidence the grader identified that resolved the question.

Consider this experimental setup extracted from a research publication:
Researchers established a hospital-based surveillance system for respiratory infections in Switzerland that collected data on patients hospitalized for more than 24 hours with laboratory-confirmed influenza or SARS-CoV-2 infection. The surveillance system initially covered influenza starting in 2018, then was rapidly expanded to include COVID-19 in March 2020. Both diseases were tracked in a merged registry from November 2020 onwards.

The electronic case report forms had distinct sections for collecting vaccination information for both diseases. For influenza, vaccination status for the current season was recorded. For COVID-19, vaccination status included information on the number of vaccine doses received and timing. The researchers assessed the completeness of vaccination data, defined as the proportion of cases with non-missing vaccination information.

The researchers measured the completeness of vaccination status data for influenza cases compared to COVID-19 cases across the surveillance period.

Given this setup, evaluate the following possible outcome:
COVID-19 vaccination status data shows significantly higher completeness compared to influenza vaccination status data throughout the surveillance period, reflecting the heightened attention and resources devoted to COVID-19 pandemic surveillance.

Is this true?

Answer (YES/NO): YES